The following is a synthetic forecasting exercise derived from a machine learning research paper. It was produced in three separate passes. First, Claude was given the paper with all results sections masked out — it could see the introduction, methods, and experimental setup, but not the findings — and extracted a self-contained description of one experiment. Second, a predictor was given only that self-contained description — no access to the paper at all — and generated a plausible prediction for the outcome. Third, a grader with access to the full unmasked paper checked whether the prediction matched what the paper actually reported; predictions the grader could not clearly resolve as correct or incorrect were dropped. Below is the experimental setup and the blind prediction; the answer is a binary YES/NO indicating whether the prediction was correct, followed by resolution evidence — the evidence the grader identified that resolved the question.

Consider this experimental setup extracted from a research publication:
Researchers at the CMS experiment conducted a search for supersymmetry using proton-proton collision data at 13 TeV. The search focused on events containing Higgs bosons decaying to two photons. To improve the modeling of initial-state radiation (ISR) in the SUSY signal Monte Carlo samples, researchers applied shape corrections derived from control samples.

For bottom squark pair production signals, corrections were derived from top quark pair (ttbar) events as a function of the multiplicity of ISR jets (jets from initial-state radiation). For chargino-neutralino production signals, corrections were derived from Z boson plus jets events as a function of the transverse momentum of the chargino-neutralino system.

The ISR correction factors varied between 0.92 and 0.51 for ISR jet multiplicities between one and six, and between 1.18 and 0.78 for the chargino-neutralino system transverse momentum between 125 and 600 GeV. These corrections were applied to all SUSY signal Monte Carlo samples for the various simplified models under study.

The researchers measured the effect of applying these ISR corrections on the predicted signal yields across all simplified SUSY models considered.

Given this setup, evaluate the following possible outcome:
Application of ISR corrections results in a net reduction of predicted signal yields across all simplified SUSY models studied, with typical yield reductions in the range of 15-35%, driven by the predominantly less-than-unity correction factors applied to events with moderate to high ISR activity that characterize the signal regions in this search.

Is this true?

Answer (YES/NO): NO